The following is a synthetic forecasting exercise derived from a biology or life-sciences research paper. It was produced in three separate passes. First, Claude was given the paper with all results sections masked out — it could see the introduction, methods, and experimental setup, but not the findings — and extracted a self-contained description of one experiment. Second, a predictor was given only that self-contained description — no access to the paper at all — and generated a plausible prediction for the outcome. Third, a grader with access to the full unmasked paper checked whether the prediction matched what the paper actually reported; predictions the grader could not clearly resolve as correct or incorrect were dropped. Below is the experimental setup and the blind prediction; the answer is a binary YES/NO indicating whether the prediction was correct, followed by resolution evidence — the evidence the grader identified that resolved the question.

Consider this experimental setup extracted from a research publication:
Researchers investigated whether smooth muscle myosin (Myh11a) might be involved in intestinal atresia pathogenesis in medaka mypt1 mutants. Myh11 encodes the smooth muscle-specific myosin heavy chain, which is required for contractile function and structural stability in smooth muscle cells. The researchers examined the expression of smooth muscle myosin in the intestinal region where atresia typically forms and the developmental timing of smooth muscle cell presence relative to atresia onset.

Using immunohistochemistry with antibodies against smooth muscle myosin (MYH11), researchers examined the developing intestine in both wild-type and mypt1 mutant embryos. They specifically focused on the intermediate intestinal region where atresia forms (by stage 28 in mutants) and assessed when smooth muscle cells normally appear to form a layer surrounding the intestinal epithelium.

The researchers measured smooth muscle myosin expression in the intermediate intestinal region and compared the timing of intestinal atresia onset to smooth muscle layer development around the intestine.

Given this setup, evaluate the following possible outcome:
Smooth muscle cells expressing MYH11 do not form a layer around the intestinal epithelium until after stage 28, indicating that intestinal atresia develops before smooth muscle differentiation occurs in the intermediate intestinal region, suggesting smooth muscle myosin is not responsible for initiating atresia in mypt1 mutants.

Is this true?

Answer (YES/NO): YES